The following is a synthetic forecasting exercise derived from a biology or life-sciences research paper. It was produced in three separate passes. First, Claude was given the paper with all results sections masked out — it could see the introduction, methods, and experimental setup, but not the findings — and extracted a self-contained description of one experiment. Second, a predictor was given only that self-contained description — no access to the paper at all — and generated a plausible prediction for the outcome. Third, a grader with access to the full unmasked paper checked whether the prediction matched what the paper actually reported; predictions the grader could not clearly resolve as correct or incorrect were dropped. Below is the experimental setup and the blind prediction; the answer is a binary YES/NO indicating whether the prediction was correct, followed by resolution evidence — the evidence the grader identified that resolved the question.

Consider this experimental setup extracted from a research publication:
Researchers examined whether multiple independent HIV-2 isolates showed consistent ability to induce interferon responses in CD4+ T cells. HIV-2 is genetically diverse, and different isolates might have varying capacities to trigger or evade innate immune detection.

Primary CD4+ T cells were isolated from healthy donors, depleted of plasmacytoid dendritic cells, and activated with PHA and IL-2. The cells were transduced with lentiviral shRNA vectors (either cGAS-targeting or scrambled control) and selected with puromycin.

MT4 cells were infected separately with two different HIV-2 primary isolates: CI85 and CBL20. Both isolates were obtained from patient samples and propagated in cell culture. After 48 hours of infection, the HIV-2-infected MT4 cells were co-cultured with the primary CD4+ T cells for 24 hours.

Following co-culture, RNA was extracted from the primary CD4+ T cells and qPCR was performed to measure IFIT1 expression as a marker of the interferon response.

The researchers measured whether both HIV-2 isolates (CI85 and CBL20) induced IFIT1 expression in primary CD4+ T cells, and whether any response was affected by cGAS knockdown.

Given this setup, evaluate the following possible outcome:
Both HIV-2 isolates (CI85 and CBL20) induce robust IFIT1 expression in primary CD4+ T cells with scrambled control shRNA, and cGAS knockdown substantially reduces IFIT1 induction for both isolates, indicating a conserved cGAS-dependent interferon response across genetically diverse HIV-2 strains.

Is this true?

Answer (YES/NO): NO